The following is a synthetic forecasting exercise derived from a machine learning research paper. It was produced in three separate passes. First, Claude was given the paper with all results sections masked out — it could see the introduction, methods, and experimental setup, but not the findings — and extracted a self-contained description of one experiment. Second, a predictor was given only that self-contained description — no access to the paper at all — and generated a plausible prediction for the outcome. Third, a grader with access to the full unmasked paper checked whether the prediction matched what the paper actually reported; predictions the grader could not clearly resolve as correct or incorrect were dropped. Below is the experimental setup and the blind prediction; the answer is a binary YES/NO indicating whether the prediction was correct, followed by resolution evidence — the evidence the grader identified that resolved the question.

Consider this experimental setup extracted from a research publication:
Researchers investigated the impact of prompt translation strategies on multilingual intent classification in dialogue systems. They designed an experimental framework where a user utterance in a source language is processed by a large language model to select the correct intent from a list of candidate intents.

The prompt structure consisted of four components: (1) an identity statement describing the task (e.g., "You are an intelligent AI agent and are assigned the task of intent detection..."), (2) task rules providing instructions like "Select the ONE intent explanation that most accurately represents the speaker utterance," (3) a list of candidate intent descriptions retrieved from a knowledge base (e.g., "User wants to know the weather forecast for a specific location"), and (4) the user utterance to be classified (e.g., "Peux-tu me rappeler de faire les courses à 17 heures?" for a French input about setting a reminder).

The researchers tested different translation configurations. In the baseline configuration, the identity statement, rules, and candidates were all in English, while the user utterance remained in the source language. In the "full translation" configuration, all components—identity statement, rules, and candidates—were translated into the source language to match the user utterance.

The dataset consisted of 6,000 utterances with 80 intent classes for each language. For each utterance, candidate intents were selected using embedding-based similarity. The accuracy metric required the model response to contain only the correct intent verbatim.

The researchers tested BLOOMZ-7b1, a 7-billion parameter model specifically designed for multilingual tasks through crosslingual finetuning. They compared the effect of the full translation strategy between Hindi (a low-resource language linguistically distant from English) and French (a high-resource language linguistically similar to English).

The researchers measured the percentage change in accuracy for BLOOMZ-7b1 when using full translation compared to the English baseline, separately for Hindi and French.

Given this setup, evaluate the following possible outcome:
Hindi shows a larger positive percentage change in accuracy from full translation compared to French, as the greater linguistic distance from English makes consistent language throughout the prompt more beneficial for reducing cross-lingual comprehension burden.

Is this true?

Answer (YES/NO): NO